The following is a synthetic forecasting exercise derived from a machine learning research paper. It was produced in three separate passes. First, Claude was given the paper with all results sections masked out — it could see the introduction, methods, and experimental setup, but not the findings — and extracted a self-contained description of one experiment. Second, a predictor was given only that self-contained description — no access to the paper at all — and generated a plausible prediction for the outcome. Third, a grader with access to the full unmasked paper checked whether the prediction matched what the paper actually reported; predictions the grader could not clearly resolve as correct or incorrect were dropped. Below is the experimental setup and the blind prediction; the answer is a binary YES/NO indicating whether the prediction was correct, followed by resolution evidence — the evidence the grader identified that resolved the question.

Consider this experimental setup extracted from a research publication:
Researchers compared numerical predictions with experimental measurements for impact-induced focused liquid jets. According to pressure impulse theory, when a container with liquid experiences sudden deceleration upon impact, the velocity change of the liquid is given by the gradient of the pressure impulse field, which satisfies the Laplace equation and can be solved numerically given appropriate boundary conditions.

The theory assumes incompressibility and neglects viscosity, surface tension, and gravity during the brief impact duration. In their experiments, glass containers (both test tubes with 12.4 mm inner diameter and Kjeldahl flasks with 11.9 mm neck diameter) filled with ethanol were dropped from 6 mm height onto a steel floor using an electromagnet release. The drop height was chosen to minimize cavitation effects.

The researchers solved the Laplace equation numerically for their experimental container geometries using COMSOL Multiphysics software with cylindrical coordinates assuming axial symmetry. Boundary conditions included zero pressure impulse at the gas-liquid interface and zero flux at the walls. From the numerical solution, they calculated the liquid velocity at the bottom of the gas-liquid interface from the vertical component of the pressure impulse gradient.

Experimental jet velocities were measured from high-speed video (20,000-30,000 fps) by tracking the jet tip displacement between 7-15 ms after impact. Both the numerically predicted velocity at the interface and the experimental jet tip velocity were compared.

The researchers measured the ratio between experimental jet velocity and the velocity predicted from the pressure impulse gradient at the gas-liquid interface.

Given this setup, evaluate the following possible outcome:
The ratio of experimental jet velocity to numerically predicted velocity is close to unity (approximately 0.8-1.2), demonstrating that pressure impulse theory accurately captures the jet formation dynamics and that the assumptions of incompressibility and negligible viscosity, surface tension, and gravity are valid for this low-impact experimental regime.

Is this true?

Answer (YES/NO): YES